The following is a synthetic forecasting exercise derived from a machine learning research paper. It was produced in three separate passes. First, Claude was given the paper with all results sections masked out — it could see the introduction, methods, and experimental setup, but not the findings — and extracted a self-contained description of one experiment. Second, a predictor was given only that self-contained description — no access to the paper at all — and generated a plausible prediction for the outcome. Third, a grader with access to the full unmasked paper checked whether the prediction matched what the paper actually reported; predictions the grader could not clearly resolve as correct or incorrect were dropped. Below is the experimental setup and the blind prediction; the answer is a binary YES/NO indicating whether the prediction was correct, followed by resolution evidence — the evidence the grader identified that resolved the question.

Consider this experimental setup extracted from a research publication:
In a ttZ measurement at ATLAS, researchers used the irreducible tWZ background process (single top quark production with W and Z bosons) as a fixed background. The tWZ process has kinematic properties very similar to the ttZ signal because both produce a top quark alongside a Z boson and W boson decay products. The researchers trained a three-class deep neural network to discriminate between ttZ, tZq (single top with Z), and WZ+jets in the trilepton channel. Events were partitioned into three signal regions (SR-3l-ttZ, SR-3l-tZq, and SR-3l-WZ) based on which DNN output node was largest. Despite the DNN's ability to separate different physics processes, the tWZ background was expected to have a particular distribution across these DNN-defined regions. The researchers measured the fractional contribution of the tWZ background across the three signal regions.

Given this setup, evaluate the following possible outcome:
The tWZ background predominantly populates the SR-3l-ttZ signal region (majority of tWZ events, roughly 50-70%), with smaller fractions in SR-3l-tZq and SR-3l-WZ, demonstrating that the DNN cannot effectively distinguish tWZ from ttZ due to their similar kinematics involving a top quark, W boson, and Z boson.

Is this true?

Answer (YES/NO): NO